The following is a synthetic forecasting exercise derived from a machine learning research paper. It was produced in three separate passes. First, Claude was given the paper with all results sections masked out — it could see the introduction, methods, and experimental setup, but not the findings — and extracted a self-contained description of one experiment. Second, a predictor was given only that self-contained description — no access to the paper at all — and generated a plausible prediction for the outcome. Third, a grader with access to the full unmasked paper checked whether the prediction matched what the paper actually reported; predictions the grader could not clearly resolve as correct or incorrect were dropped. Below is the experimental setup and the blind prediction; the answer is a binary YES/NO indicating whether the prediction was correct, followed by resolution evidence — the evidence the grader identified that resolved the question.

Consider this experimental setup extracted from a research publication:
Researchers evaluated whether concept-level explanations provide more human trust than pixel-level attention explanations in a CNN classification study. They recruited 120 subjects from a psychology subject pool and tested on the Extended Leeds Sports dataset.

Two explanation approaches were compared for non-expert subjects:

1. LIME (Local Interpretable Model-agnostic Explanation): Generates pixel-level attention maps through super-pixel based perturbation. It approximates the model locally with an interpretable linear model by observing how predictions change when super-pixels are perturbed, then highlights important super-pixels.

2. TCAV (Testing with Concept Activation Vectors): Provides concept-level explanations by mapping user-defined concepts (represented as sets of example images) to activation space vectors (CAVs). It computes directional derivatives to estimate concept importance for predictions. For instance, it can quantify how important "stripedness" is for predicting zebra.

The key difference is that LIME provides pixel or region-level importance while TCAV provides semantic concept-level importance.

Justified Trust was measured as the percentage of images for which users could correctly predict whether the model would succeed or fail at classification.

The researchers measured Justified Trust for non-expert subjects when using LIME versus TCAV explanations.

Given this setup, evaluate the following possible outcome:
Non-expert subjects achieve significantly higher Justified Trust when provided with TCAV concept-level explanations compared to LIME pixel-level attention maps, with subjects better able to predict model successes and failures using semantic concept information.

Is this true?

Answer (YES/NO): NO